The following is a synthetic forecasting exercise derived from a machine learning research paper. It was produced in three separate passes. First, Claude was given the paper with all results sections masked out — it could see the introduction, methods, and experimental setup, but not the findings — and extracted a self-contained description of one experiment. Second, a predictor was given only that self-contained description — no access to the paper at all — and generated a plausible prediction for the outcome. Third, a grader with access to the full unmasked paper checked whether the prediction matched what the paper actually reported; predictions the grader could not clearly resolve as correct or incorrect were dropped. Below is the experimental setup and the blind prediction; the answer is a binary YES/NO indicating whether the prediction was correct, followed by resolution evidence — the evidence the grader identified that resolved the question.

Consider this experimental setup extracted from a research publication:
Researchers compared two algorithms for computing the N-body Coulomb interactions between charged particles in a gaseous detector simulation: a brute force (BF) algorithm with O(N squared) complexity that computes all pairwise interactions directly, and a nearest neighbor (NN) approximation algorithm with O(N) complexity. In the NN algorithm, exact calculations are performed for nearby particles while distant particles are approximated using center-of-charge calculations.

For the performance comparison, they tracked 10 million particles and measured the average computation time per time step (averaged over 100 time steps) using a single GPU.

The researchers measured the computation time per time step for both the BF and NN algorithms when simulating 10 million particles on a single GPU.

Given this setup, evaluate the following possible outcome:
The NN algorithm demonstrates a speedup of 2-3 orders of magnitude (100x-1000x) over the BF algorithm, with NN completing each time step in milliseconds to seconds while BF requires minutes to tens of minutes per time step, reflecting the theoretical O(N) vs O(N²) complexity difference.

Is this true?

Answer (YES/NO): NO